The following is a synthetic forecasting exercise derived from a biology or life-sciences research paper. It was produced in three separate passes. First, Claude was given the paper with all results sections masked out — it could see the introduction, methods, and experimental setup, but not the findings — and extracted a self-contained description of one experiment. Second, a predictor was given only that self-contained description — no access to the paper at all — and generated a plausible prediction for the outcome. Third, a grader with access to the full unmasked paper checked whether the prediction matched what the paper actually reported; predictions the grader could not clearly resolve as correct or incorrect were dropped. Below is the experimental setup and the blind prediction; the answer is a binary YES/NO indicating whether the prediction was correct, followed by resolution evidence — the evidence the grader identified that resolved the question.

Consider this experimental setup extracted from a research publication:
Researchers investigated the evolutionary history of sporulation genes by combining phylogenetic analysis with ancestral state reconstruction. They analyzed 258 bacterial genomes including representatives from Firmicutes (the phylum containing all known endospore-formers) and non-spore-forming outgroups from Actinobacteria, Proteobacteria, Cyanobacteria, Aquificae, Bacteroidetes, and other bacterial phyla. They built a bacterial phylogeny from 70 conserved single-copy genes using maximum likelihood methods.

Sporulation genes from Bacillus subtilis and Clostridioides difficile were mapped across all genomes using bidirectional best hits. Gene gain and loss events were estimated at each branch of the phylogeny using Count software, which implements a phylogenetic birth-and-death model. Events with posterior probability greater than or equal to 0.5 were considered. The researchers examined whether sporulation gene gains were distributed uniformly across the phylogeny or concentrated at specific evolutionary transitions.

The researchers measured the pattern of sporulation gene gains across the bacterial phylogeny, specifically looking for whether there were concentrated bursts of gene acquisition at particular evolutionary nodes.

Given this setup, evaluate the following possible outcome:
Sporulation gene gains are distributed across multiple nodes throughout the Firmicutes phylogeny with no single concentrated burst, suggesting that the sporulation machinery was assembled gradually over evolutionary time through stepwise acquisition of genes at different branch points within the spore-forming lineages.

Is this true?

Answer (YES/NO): NO